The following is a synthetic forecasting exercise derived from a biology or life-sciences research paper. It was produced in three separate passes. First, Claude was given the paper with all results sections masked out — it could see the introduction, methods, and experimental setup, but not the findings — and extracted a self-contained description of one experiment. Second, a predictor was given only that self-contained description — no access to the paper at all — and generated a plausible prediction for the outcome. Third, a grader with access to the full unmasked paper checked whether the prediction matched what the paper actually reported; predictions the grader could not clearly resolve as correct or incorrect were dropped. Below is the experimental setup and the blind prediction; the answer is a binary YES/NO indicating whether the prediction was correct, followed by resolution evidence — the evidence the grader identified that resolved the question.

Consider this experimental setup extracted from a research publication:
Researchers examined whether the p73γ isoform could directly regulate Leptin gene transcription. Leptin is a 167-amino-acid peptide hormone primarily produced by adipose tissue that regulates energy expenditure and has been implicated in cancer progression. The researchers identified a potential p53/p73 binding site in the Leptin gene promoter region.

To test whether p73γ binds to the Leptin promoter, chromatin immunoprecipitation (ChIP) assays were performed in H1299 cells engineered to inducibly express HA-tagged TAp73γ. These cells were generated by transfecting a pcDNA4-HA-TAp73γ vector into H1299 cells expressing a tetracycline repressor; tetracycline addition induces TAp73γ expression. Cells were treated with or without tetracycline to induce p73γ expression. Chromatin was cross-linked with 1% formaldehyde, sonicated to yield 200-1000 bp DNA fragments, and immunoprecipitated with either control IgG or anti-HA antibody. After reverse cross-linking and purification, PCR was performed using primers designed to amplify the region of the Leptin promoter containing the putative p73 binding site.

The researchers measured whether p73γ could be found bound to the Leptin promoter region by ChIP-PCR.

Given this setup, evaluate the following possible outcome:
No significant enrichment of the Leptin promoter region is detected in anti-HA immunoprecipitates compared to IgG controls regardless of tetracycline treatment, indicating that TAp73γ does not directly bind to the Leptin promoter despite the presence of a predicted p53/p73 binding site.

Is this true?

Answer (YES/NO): NO